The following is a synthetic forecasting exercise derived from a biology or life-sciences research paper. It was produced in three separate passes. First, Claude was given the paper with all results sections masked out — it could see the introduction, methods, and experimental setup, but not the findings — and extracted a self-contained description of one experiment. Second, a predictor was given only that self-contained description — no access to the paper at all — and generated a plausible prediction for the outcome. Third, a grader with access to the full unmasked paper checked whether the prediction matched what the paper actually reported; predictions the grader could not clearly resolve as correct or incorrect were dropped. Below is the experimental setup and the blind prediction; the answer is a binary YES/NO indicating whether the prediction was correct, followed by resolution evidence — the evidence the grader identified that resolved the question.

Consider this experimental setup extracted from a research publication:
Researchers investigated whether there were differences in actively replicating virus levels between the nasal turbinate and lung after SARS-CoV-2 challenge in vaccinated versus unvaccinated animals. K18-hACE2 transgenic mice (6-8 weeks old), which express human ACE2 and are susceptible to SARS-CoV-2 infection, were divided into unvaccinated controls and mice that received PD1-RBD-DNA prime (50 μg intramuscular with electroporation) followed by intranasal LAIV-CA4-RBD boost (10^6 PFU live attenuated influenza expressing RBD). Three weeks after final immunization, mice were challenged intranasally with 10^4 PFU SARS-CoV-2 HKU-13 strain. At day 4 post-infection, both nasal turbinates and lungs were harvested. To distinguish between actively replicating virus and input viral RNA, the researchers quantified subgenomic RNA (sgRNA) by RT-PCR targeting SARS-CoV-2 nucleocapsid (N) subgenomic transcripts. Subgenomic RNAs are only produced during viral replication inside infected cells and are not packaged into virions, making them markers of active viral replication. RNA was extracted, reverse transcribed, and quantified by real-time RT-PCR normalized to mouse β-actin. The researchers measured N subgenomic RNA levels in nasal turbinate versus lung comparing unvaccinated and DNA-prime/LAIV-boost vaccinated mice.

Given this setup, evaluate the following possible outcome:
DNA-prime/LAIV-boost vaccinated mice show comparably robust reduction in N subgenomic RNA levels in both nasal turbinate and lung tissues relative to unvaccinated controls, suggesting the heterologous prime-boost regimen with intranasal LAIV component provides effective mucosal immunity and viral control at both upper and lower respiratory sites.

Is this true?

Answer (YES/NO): YES